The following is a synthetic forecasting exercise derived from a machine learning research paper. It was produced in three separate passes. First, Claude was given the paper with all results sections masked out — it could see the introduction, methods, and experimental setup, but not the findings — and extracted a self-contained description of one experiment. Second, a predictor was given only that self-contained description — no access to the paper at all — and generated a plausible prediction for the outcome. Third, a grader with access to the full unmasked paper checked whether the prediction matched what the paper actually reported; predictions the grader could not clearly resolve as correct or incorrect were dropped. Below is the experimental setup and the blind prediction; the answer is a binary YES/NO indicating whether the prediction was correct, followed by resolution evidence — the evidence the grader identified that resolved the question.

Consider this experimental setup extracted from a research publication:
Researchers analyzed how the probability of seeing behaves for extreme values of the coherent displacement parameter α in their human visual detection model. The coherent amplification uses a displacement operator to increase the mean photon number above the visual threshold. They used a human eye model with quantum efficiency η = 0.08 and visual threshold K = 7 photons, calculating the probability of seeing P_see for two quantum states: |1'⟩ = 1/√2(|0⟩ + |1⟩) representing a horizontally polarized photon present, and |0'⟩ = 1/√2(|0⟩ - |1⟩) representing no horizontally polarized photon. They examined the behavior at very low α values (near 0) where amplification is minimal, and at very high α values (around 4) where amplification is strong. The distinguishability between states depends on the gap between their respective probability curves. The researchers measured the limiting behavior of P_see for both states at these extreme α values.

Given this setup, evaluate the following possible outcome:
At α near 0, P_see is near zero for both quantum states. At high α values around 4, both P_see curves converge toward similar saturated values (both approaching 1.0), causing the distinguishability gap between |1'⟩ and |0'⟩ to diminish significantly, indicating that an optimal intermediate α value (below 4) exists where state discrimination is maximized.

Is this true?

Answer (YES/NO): YES